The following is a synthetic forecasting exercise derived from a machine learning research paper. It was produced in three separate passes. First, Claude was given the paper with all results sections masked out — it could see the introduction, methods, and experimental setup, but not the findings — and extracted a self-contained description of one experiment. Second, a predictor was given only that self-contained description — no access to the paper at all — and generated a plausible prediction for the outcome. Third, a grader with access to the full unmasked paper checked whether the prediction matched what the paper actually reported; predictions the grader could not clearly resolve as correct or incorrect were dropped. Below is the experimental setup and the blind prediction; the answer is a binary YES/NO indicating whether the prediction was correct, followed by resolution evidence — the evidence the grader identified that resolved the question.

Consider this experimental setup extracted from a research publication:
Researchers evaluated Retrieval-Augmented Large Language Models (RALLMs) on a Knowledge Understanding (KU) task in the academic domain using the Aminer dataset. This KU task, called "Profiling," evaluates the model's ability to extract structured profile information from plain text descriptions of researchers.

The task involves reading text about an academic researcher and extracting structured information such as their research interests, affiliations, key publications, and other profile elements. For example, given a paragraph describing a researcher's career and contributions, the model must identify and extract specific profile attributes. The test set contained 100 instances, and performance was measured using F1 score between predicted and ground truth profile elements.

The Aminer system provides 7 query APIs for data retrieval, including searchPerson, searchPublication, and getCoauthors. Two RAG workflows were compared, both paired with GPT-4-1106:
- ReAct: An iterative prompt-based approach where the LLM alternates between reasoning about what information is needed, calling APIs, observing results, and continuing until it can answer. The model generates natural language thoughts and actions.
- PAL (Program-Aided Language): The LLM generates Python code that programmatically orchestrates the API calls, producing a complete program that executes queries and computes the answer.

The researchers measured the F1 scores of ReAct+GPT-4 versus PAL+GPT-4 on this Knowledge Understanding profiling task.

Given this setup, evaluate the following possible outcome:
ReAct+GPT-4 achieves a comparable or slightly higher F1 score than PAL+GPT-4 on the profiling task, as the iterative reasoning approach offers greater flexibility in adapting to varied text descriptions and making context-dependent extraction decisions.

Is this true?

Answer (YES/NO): NO